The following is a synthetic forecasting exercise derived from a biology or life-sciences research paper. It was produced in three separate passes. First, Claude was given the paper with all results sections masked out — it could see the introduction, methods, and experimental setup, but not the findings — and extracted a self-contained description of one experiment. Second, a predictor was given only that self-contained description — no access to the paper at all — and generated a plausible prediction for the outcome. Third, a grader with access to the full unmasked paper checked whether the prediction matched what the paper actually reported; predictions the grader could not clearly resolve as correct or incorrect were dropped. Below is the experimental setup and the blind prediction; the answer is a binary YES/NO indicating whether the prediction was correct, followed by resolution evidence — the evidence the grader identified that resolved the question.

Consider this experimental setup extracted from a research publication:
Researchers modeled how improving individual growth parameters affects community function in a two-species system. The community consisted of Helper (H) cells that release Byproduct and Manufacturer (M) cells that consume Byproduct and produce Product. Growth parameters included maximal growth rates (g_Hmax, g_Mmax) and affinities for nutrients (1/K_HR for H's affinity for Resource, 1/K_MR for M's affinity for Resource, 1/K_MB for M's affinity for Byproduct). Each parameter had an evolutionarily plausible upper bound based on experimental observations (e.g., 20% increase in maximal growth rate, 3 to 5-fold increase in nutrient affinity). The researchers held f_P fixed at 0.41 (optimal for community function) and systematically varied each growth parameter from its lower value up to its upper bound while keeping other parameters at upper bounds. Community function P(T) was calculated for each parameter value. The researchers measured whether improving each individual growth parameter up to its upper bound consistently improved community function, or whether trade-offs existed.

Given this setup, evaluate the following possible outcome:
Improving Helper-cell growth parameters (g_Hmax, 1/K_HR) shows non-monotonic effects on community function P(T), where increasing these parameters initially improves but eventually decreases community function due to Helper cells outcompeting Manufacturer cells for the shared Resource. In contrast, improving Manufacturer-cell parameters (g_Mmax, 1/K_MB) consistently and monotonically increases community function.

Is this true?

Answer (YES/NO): NO